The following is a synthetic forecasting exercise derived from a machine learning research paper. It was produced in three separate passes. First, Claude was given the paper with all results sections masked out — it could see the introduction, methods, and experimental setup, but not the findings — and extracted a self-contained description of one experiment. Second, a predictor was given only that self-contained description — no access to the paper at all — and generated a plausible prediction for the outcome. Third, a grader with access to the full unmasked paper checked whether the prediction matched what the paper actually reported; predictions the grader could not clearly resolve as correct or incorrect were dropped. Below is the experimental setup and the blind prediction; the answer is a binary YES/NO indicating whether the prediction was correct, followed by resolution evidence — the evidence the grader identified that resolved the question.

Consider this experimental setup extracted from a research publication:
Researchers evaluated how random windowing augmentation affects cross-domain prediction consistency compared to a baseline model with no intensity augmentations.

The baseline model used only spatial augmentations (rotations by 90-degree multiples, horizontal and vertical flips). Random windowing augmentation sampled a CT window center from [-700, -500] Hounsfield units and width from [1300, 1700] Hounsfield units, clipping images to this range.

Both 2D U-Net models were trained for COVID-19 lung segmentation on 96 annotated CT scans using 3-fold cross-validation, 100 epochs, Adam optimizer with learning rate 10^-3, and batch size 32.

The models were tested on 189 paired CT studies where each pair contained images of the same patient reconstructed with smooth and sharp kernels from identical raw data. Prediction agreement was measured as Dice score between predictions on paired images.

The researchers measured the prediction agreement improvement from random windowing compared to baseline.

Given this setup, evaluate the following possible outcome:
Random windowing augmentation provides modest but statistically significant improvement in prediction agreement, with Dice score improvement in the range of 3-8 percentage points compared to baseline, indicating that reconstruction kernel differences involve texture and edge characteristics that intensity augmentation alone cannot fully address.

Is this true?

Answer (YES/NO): NO